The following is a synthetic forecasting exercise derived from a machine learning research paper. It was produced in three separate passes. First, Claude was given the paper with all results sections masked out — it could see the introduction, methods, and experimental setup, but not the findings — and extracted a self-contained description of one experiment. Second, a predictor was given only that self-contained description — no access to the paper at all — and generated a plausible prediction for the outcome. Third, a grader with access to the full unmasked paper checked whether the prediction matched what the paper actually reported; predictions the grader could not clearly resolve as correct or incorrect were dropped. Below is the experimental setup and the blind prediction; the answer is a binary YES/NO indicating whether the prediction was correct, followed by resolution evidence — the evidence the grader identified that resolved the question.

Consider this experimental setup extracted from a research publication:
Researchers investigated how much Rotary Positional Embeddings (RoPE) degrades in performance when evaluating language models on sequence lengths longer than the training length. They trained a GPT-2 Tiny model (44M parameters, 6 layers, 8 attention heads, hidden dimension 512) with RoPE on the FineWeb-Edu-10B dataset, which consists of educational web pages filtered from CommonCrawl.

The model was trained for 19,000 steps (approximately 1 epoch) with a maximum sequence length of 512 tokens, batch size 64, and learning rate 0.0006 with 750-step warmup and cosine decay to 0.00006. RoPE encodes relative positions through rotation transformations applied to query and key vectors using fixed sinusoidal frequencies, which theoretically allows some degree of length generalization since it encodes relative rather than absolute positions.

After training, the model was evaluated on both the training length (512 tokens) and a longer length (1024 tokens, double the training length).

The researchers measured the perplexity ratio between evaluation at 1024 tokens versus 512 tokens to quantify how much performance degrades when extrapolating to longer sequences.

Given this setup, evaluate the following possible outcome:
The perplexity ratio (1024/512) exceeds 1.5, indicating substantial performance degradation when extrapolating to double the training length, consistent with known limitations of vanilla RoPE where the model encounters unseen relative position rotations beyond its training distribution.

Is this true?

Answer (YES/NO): YES